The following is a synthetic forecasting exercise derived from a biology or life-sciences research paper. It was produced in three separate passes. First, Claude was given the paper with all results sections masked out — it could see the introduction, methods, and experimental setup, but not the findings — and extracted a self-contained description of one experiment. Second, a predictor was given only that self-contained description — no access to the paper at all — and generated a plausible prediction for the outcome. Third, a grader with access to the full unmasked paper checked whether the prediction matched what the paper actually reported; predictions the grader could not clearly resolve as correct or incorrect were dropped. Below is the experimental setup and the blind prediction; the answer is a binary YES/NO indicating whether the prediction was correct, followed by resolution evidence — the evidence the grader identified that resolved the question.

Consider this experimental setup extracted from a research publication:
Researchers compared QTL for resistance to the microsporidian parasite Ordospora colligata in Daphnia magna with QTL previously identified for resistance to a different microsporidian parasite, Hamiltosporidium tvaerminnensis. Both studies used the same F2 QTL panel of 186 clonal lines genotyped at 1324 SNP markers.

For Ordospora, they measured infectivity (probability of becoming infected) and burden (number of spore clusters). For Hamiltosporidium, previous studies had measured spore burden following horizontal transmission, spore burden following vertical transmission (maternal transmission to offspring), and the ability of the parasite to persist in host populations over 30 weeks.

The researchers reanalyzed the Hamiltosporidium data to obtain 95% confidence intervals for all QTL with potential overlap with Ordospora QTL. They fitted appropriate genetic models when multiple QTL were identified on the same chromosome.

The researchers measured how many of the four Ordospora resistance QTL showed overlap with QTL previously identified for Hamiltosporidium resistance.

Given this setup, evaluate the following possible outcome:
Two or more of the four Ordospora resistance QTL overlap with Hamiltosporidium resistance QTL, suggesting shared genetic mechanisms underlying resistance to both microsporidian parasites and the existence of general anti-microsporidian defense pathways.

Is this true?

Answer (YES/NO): YES